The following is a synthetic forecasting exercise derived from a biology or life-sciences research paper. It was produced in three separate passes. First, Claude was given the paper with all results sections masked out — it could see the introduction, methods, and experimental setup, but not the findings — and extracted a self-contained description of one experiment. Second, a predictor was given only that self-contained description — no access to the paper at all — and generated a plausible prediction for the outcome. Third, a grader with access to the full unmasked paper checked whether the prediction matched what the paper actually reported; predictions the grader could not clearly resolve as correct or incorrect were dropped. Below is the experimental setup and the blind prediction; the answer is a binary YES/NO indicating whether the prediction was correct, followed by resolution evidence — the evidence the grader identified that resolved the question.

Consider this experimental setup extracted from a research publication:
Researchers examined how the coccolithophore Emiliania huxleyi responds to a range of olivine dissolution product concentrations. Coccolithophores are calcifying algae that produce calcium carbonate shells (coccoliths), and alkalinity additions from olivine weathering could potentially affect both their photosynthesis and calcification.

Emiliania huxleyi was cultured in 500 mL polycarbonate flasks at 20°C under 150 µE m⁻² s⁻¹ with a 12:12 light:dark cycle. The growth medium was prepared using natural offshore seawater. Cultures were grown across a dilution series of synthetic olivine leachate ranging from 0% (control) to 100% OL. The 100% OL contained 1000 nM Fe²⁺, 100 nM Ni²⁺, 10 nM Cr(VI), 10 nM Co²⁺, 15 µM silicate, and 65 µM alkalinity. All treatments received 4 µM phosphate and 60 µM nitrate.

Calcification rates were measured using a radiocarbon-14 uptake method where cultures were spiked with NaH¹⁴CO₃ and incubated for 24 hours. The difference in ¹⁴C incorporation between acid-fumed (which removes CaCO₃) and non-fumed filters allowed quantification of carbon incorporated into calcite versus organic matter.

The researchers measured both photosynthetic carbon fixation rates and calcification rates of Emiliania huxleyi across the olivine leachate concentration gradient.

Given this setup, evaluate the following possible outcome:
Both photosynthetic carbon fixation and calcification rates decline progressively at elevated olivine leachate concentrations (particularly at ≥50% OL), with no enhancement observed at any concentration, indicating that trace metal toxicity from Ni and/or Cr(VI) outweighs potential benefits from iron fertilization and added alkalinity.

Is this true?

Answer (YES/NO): NO